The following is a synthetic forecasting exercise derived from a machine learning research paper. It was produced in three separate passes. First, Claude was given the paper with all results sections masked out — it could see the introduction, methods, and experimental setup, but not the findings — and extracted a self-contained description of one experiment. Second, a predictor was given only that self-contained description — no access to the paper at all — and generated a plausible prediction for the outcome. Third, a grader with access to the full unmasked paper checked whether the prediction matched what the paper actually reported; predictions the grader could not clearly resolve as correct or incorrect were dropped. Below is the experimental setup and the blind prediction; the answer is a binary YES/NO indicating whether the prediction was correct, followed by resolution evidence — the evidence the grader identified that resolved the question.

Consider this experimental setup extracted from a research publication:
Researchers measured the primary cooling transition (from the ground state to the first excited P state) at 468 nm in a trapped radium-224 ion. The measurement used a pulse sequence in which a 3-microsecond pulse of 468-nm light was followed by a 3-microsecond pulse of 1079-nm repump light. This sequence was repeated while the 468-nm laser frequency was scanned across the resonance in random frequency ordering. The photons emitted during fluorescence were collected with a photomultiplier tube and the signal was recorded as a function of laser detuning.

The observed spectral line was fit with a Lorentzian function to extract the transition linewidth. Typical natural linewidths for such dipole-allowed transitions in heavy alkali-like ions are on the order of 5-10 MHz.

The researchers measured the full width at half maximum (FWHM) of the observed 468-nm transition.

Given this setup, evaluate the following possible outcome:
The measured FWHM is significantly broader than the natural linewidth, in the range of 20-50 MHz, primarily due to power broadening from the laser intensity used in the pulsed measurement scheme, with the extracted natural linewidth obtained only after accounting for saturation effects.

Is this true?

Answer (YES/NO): NO